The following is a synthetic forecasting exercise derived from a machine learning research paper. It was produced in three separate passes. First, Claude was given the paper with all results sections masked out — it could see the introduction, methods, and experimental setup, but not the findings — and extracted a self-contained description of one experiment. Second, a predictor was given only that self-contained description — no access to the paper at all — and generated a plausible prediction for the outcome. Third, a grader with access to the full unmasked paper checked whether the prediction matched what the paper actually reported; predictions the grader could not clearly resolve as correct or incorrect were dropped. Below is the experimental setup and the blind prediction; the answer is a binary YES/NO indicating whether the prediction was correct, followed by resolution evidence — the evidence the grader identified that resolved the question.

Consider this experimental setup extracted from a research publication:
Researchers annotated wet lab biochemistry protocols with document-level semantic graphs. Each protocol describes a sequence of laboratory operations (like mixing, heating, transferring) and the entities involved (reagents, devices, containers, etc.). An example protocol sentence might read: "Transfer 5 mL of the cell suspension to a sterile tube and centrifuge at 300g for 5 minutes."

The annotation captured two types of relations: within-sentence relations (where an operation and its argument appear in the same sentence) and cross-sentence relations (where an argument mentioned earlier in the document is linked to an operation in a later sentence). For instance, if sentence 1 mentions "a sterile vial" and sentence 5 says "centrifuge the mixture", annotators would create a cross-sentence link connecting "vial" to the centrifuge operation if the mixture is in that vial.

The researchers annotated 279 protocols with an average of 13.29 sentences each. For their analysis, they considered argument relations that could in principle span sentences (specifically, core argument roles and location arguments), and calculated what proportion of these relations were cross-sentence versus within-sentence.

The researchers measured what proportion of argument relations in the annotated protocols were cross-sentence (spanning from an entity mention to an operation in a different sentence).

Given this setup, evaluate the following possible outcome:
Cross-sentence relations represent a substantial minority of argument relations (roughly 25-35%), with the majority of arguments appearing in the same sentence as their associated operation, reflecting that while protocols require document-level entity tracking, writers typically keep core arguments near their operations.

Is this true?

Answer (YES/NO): NO